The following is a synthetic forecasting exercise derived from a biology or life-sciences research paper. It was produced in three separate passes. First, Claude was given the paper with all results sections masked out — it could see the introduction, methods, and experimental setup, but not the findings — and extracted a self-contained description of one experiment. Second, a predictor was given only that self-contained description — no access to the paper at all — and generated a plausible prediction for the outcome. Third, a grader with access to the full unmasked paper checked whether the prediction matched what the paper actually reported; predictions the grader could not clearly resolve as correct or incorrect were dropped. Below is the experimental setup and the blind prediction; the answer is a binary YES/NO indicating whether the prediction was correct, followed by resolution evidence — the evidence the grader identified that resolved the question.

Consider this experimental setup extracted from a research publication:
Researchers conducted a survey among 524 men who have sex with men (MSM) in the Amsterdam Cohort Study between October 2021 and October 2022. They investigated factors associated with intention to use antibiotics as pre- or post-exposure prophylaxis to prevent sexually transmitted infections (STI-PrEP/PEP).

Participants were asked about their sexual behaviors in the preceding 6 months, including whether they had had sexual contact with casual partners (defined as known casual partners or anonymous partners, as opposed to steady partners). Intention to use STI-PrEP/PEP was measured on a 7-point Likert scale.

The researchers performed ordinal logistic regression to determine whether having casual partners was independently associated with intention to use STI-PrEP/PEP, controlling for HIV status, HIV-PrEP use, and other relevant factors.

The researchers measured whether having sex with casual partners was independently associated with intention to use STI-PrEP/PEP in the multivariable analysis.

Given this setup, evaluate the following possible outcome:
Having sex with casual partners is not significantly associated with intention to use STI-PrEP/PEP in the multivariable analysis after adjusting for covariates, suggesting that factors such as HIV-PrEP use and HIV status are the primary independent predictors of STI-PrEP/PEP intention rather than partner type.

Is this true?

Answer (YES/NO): NO